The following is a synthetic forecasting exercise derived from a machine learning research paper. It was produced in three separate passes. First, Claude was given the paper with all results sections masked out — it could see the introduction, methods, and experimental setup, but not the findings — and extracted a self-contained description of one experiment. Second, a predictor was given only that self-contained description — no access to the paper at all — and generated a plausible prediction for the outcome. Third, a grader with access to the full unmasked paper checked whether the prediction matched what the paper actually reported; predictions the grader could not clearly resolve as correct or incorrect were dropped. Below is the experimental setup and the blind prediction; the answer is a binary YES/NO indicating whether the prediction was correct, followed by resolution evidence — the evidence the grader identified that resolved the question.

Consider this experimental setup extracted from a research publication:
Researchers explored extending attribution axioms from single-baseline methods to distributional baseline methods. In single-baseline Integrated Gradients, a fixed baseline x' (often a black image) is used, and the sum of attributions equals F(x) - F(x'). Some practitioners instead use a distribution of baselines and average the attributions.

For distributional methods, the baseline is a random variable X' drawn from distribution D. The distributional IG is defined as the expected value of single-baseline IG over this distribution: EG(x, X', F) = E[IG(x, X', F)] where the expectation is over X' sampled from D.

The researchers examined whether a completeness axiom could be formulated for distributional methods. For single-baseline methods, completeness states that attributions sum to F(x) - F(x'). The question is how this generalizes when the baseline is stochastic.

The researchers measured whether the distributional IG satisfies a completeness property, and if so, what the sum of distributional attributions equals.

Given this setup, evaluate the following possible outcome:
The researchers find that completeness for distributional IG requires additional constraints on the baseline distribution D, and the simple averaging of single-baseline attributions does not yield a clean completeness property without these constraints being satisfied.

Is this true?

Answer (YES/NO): NO